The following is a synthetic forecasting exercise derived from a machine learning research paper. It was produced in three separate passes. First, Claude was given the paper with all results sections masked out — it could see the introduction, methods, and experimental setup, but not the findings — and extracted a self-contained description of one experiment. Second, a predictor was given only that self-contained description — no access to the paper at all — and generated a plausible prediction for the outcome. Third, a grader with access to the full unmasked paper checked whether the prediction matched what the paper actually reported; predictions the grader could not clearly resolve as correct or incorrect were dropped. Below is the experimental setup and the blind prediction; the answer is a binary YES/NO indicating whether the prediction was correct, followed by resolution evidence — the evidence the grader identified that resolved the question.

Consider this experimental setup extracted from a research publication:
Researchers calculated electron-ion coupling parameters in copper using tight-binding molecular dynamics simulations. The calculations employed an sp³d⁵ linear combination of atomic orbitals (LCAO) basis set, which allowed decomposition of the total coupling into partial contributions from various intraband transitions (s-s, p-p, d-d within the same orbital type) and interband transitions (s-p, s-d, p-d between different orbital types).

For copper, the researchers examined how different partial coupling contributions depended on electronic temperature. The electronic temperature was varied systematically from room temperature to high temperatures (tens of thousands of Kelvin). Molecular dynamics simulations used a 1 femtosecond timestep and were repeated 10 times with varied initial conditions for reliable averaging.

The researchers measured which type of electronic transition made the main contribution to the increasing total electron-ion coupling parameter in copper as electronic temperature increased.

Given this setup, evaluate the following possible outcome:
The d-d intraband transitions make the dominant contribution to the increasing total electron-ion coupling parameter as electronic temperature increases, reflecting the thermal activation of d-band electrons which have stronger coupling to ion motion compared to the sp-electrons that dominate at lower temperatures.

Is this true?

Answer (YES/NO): YES